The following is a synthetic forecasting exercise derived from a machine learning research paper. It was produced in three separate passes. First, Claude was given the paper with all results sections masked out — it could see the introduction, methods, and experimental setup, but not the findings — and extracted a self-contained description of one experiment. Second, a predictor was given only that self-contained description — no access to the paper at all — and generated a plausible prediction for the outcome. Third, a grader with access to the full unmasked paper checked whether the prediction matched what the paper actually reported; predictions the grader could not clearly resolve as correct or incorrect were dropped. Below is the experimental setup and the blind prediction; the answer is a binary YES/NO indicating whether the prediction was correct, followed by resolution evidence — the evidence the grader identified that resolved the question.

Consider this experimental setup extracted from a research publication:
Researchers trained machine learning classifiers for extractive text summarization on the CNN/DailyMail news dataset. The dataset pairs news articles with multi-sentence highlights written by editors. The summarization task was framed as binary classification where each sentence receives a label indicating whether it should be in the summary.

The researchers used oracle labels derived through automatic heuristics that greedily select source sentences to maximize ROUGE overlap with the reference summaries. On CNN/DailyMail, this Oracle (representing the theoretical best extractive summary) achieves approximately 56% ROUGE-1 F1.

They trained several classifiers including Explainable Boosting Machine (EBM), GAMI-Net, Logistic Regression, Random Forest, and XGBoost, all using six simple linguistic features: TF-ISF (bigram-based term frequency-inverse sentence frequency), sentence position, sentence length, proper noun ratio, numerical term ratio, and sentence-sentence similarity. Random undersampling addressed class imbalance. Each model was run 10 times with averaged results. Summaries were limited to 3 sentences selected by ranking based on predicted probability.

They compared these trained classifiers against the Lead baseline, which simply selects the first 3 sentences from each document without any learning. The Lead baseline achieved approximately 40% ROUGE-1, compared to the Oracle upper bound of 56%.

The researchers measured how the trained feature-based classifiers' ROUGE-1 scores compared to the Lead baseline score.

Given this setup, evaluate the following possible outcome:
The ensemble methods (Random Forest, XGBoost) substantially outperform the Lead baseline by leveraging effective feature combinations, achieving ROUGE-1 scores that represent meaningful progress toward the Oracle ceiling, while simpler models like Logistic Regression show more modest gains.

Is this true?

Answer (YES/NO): NO